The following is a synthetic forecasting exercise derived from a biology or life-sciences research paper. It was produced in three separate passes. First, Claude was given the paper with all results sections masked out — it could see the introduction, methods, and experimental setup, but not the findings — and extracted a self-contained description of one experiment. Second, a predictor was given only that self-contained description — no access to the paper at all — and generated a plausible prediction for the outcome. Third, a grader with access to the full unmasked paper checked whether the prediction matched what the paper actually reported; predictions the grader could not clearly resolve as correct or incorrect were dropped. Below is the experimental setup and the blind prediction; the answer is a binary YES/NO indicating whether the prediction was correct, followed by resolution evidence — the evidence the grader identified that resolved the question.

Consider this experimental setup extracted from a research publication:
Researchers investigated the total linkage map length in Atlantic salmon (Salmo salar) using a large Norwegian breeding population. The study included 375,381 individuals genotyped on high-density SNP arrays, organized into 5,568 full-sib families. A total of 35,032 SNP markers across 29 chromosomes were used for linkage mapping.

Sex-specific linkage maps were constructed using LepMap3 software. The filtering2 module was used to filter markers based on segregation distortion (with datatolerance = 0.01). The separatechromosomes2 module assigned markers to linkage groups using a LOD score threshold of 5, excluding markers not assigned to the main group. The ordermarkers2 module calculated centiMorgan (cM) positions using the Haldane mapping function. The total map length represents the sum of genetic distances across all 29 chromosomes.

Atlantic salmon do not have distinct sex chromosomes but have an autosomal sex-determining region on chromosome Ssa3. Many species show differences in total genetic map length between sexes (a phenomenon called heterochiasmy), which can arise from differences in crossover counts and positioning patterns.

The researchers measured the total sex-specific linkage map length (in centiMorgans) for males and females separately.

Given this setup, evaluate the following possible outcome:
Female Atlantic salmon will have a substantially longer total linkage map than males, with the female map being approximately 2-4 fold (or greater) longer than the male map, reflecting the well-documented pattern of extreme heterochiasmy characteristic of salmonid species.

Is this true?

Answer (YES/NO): NO